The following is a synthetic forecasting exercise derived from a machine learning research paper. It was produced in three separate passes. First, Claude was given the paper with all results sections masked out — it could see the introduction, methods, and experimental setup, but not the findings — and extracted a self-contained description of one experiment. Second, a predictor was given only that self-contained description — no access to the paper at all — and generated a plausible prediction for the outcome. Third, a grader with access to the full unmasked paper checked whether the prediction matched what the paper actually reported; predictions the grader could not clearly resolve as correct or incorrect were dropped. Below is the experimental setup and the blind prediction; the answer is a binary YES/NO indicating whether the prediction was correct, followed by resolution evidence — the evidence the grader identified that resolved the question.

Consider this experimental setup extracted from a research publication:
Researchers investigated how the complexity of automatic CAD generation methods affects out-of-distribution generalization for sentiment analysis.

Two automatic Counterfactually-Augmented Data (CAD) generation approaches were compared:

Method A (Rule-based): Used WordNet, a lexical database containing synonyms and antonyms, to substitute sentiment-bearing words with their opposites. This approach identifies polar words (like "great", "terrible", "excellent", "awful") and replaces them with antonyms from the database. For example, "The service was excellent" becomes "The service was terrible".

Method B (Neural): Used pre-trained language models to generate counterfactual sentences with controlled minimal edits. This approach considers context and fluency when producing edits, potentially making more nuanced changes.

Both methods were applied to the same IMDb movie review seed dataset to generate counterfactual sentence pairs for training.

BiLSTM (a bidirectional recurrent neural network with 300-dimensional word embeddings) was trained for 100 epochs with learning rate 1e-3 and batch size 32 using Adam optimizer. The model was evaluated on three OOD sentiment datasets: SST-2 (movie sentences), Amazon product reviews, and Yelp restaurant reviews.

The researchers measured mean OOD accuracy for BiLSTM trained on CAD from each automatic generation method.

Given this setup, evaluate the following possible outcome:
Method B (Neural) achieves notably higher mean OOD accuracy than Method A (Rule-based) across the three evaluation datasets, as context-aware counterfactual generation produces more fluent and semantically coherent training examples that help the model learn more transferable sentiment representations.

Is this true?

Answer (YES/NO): NO